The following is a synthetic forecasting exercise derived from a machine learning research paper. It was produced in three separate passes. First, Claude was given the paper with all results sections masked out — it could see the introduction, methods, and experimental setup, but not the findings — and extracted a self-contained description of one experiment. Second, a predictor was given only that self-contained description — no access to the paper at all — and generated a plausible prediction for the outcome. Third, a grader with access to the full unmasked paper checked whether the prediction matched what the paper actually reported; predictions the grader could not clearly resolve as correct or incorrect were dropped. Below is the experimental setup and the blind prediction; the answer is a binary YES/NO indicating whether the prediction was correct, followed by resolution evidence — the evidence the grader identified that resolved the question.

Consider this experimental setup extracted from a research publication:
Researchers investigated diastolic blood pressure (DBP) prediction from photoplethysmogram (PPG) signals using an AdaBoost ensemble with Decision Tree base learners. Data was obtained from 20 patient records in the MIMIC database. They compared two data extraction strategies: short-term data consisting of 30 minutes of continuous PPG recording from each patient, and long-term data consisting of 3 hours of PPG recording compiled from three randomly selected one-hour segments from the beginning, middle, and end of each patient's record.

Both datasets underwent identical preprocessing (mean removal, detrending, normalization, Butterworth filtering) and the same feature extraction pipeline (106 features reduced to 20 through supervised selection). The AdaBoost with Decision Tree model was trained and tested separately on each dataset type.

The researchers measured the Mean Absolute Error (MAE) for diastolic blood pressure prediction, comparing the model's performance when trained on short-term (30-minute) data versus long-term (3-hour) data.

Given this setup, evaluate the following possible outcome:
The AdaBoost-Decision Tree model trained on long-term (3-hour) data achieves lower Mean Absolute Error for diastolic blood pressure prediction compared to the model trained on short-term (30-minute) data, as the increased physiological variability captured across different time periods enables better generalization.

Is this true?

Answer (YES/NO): YES